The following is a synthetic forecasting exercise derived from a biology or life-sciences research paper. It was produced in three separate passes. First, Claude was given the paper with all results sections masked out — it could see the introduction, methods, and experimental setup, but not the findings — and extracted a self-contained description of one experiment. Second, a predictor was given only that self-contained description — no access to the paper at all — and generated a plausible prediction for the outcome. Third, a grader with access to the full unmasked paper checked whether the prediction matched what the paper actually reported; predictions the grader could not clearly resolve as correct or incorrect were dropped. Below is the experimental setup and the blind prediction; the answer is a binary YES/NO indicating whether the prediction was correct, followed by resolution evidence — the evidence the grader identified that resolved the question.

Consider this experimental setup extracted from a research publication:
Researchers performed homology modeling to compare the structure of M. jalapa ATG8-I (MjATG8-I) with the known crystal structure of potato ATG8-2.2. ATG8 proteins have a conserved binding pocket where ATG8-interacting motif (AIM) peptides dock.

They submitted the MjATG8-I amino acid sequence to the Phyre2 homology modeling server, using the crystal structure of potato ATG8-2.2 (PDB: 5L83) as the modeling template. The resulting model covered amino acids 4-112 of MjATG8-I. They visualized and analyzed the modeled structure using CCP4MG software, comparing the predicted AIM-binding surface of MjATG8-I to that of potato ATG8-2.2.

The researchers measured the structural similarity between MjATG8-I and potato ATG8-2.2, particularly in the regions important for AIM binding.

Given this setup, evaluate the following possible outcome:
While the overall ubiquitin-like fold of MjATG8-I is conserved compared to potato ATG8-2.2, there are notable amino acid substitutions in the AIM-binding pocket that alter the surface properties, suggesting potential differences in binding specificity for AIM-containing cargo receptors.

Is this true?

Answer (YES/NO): NO